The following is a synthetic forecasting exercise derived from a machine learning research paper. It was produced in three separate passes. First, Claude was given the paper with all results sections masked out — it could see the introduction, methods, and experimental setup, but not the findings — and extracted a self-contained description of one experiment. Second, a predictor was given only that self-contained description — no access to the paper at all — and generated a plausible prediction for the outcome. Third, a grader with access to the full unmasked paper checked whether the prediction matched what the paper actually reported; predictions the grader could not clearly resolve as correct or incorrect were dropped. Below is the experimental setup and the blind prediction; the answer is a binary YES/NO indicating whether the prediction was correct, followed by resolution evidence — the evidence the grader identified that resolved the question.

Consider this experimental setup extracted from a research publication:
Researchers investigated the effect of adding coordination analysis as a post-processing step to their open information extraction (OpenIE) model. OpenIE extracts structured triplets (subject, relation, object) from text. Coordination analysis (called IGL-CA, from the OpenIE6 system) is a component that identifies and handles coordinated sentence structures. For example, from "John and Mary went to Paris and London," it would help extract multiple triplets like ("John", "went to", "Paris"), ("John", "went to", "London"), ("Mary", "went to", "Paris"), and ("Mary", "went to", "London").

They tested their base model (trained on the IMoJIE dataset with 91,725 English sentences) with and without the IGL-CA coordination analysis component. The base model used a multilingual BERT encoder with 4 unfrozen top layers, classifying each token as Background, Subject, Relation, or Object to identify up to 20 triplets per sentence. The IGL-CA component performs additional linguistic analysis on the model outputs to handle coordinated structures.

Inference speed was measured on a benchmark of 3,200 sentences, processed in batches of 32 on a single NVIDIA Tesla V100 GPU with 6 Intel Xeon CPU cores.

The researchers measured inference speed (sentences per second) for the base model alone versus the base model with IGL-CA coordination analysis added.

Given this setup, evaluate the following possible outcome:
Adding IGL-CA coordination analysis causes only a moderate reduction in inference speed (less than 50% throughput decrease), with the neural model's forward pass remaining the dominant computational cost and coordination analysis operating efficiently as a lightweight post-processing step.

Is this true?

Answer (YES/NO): NO